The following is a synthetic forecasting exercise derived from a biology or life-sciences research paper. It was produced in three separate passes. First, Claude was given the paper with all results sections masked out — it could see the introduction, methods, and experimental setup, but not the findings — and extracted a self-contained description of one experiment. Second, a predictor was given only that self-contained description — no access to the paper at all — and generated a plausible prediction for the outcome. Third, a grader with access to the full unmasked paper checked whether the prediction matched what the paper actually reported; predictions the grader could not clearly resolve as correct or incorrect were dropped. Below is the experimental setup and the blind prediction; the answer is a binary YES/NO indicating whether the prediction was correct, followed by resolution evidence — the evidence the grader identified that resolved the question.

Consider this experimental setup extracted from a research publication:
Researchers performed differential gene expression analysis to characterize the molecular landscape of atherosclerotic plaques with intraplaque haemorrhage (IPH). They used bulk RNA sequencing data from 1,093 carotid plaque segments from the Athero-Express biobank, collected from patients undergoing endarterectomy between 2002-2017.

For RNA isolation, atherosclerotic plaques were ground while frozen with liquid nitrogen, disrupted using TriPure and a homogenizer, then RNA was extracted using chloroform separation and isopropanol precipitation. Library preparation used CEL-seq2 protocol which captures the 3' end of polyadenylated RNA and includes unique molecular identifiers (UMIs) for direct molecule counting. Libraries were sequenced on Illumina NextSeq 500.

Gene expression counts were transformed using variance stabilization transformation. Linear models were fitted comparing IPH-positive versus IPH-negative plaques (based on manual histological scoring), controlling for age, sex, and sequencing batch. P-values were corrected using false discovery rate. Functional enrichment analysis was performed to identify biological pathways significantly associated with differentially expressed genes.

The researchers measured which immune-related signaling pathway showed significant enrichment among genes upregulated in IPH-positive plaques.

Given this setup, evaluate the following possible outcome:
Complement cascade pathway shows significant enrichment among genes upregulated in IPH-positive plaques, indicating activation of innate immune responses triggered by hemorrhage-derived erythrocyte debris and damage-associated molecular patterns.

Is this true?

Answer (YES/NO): NO